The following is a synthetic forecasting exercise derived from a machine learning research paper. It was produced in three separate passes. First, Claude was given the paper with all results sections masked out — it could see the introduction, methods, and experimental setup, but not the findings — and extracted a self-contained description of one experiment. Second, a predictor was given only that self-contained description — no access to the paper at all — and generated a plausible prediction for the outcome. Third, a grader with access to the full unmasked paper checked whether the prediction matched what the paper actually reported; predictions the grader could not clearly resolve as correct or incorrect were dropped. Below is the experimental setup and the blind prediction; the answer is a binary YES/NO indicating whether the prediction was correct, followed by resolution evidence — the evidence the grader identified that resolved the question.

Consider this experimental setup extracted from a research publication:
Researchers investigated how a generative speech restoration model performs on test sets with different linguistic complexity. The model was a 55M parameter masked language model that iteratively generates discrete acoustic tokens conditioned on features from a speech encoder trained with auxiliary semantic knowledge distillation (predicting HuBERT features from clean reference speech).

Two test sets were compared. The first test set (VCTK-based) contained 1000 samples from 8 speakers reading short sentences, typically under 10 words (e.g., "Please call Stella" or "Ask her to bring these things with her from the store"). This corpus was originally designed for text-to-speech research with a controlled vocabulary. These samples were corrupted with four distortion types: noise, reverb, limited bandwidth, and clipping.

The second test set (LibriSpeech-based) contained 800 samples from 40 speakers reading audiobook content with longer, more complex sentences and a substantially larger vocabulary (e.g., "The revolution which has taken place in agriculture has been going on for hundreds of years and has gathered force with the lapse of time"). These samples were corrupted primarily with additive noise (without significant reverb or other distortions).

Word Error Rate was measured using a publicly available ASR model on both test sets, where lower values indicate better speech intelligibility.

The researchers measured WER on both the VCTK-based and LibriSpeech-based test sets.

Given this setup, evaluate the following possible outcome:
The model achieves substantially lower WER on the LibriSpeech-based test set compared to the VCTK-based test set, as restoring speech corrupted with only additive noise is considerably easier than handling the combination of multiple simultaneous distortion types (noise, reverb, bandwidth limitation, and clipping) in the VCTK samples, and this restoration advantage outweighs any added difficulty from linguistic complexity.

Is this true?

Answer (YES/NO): NO